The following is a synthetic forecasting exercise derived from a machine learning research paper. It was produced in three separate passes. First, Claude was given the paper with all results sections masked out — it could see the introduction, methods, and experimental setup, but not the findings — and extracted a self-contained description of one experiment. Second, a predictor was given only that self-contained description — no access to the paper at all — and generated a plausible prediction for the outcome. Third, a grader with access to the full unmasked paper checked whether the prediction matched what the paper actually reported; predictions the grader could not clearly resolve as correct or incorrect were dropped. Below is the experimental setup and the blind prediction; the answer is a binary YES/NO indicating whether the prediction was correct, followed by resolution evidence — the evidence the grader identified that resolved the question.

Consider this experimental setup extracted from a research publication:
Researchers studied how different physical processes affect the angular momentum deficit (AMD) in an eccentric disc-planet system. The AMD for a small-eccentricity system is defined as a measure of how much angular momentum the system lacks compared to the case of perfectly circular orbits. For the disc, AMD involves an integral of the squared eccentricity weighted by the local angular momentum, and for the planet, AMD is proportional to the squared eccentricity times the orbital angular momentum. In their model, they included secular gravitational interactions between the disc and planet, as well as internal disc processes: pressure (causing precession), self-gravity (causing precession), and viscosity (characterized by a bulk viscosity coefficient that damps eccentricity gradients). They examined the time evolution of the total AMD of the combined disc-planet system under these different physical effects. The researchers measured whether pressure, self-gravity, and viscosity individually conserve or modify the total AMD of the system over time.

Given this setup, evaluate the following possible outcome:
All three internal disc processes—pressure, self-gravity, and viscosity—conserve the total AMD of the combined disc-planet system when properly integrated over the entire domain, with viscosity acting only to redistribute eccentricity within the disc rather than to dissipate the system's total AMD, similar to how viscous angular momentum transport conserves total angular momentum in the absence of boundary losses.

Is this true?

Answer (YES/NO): NO